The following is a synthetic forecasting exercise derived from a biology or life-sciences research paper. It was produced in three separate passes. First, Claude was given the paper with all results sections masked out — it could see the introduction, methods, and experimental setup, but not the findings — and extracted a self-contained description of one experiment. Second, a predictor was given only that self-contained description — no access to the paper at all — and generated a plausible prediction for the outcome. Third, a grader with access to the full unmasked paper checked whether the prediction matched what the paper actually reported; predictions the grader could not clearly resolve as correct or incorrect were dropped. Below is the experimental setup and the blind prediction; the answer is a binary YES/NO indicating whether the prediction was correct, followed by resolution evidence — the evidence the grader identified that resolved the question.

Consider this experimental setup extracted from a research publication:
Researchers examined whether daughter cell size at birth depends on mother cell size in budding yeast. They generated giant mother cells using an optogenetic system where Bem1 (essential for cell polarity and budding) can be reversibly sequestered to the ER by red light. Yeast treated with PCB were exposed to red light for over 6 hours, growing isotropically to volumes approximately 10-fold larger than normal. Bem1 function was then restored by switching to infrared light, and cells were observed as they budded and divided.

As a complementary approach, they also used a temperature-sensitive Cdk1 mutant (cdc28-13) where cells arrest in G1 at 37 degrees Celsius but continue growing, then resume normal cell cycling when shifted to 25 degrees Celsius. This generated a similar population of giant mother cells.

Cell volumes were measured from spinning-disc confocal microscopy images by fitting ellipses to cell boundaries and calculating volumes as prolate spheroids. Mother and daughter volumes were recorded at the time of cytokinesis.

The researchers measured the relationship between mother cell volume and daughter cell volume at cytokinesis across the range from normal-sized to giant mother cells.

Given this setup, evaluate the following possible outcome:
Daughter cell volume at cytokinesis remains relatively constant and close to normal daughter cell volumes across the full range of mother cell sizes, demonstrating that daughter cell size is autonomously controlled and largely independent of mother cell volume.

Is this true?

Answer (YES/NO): NO